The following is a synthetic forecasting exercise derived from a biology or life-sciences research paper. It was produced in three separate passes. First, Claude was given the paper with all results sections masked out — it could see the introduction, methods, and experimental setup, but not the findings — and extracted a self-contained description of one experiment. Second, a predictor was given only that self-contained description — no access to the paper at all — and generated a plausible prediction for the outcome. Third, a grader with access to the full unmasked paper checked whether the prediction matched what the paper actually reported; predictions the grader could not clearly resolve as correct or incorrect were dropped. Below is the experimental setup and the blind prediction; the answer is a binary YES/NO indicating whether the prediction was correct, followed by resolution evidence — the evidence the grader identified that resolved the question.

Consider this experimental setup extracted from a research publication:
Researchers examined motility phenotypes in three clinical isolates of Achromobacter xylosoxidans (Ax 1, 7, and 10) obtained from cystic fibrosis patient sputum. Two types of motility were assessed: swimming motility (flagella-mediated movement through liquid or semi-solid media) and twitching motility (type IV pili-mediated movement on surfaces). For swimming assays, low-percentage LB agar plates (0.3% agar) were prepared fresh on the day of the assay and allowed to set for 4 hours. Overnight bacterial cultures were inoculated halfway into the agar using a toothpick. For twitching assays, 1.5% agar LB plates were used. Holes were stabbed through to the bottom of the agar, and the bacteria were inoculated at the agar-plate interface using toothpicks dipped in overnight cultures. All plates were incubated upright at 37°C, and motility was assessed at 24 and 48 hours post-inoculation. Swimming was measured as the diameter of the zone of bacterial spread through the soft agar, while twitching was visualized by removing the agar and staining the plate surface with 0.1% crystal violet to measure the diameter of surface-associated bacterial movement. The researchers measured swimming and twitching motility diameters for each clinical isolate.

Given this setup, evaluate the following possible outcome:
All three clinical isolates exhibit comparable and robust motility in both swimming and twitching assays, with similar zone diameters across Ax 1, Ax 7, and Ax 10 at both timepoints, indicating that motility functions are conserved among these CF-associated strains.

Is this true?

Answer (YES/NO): NO